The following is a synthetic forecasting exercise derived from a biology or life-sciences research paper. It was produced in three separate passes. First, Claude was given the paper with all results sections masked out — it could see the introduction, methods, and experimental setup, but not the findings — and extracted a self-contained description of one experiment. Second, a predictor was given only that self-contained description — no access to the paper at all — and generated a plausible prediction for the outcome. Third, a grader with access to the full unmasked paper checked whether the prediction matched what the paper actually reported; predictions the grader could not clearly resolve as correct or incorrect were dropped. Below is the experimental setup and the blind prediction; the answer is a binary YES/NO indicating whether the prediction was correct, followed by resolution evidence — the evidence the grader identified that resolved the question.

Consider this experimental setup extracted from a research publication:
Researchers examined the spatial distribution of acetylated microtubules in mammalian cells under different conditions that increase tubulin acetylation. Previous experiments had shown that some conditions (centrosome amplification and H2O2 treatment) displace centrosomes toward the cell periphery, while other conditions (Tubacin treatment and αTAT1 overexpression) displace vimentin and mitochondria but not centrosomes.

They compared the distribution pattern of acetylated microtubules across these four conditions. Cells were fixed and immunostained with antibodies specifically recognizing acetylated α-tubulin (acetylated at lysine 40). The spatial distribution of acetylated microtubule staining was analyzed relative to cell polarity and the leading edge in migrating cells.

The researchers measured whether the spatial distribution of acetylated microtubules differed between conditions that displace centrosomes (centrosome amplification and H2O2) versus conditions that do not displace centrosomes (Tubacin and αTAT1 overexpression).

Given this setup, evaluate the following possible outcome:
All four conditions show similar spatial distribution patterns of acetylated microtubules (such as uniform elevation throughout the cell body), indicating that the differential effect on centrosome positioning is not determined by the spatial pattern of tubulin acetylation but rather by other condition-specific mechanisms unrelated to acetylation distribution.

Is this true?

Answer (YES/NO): NO